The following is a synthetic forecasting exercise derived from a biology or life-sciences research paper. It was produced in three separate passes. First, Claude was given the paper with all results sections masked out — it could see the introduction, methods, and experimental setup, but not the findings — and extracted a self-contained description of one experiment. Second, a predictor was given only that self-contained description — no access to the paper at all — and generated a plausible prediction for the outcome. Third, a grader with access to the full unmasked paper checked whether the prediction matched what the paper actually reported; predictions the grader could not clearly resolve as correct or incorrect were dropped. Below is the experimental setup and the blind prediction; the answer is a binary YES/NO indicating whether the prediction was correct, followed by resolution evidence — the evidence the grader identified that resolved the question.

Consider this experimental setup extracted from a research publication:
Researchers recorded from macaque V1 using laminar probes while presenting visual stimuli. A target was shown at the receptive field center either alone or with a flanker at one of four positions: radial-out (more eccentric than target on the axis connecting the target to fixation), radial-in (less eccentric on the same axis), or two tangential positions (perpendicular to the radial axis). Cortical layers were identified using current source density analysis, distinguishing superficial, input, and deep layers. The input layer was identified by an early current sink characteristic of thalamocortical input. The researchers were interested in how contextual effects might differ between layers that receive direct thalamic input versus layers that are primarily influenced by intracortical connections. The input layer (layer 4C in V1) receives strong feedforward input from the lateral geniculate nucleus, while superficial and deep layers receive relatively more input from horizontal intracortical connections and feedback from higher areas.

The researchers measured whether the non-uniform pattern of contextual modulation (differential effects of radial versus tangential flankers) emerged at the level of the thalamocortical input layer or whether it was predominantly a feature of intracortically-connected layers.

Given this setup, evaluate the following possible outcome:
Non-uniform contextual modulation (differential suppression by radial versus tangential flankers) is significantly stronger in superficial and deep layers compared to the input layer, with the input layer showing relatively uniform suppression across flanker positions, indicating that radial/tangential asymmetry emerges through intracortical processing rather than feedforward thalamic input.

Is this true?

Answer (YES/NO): NO